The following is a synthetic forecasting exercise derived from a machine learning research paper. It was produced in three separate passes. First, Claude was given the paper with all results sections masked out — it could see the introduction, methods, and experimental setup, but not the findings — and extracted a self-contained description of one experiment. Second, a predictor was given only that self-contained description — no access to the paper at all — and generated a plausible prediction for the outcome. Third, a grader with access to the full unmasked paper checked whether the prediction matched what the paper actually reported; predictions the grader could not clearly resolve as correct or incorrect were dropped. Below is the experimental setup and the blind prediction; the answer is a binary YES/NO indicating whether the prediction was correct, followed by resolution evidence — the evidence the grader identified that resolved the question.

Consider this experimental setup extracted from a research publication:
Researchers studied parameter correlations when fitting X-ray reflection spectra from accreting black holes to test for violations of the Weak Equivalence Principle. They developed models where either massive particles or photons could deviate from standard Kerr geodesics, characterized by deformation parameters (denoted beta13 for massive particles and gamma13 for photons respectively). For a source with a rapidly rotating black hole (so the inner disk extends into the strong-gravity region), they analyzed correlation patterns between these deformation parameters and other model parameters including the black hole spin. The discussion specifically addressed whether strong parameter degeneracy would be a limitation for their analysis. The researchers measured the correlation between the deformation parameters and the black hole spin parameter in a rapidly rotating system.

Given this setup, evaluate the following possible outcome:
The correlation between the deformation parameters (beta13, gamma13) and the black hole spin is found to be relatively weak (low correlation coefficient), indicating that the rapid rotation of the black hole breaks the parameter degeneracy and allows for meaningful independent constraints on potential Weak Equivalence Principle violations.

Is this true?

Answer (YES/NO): YES